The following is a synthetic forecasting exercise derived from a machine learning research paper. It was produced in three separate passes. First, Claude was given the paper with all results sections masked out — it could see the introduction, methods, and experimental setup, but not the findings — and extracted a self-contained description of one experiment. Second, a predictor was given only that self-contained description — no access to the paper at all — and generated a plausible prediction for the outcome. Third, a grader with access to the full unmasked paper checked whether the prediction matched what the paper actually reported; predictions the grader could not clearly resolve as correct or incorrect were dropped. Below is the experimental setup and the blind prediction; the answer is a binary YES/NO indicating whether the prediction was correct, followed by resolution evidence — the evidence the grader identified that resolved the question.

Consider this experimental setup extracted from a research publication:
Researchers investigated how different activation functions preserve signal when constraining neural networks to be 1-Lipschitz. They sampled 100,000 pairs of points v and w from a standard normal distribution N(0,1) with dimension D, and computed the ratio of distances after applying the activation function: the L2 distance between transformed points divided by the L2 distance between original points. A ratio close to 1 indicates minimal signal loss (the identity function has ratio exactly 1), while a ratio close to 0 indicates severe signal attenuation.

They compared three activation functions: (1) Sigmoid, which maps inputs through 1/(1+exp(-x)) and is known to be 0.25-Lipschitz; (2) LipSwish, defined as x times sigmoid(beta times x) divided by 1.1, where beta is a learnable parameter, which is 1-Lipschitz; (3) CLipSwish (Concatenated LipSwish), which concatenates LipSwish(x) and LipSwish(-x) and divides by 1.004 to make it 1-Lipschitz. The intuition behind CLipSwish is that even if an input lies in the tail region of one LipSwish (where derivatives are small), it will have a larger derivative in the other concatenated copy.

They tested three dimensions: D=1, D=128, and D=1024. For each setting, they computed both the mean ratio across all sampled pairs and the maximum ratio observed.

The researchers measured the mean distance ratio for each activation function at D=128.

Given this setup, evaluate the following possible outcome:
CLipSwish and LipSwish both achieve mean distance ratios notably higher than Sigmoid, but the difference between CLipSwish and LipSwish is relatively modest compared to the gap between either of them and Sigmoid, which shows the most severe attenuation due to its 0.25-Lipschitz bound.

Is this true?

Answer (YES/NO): YES